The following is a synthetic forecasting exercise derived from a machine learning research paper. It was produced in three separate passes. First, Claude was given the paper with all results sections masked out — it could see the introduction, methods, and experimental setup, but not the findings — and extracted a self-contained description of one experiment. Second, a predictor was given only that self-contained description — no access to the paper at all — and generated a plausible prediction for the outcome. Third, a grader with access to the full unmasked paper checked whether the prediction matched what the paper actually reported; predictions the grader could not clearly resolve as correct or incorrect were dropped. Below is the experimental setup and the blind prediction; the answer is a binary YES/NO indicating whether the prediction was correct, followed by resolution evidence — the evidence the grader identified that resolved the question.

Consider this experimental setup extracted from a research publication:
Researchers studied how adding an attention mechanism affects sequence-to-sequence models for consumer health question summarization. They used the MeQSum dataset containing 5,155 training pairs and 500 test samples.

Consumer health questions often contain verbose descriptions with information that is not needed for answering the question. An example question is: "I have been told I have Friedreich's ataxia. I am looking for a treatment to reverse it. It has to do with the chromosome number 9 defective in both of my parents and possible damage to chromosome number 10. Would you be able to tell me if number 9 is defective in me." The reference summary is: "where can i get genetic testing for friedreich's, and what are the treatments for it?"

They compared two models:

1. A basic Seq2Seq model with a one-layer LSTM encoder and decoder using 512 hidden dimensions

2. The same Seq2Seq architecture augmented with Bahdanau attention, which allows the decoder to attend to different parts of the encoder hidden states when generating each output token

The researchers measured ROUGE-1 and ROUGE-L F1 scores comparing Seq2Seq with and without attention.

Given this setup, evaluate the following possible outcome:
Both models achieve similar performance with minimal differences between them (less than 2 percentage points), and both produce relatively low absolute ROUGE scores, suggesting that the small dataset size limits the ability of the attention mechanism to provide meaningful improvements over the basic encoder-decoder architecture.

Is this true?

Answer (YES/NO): NO